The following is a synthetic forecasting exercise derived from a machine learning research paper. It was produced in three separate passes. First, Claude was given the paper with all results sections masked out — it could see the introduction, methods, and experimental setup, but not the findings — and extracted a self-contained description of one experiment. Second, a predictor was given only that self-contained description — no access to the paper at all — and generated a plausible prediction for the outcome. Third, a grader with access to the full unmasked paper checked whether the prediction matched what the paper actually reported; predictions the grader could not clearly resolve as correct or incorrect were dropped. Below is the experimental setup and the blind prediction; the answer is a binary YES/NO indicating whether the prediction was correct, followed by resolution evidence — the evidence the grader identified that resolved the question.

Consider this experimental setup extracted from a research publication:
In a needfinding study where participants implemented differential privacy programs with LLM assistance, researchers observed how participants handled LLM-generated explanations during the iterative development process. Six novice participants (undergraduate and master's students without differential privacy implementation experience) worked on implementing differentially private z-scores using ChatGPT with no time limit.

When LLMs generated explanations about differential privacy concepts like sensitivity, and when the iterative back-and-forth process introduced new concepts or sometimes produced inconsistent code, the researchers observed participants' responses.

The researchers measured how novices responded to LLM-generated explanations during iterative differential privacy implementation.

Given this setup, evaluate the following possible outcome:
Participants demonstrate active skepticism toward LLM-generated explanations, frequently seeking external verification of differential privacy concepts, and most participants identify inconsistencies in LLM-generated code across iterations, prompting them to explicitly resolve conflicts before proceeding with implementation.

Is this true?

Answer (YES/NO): NO